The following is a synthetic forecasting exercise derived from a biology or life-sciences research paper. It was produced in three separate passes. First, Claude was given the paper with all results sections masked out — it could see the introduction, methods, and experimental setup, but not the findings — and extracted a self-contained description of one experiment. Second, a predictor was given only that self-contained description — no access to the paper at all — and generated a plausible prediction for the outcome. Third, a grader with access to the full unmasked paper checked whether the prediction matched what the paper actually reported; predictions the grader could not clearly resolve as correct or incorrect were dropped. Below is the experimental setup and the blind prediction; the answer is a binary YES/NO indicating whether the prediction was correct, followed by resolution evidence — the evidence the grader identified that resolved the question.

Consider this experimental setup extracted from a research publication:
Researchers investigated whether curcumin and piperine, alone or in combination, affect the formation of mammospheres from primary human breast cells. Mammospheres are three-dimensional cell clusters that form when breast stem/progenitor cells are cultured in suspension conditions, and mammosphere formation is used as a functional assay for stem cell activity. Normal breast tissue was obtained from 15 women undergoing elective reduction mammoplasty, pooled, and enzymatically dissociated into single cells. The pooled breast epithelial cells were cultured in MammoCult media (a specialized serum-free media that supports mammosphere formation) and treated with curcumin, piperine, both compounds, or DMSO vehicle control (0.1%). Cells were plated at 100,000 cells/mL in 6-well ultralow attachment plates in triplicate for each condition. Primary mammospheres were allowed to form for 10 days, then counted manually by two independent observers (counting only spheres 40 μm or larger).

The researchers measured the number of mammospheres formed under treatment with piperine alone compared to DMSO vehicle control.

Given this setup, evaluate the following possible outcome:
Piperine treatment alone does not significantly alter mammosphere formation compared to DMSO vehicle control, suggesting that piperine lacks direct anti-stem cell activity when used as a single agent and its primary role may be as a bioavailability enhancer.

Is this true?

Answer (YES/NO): NO